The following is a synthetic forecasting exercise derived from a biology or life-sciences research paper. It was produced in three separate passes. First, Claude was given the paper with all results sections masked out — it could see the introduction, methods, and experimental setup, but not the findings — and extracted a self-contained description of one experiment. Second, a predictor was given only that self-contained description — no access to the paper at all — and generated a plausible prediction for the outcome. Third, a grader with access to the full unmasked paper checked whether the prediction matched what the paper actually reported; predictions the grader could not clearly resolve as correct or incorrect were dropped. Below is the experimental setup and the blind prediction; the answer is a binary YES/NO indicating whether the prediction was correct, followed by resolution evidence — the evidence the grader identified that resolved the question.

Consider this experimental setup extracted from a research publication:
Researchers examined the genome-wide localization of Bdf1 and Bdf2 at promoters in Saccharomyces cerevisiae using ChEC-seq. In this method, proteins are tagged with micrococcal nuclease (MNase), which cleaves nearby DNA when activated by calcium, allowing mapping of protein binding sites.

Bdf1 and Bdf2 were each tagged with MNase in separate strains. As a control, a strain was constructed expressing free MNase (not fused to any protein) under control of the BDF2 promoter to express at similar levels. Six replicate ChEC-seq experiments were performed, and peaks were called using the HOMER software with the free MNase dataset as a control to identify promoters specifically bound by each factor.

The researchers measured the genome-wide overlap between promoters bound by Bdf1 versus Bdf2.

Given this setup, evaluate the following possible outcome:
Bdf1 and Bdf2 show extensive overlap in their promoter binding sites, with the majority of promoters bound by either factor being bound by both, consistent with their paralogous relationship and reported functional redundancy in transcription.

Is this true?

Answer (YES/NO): YES